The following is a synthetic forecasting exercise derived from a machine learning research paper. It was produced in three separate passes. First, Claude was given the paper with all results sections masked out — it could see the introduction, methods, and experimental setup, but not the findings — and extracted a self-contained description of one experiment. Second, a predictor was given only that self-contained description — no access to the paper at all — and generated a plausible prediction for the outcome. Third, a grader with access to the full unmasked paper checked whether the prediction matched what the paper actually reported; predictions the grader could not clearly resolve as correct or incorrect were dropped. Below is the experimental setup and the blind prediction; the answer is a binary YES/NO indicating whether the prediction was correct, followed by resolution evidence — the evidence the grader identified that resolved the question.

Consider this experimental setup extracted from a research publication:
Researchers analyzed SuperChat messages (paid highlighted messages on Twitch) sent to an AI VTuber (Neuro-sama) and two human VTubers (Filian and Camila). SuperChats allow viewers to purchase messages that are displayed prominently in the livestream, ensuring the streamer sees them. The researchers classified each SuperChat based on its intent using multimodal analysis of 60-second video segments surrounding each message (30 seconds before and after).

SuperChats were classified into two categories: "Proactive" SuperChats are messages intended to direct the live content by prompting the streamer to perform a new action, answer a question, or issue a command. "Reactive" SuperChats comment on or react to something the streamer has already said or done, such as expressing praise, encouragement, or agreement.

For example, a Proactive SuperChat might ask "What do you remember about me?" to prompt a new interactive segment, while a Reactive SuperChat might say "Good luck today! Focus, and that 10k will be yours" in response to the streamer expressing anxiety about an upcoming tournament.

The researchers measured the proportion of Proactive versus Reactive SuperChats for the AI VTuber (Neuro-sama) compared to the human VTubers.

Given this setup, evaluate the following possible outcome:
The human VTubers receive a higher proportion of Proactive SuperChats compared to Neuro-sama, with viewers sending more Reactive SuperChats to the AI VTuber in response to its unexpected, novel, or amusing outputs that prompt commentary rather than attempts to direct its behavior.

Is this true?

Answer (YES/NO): NO